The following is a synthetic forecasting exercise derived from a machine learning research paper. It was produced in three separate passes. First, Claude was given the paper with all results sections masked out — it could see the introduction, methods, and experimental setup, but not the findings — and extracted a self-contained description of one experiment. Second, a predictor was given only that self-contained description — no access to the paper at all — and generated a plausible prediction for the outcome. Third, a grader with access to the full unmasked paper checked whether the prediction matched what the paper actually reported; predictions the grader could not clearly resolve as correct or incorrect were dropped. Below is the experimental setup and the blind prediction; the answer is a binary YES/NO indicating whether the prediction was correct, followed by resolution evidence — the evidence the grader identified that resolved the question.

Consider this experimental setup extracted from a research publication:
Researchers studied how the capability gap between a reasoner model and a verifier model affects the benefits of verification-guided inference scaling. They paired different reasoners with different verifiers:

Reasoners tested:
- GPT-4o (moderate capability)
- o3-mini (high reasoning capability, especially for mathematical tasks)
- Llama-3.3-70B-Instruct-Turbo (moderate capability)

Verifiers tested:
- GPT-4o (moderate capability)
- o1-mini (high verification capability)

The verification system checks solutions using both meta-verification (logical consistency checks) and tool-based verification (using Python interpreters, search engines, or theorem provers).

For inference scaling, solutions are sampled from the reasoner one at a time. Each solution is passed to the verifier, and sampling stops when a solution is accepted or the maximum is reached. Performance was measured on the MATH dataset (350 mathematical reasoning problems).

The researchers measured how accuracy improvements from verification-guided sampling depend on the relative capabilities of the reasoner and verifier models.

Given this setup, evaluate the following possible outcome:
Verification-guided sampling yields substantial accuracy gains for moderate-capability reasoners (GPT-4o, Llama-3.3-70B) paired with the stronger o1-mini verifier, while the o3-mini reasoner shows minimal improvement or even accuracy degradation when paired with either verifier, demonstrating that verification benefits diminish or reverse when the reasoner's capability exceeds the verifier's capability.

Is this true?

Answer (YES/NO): NO